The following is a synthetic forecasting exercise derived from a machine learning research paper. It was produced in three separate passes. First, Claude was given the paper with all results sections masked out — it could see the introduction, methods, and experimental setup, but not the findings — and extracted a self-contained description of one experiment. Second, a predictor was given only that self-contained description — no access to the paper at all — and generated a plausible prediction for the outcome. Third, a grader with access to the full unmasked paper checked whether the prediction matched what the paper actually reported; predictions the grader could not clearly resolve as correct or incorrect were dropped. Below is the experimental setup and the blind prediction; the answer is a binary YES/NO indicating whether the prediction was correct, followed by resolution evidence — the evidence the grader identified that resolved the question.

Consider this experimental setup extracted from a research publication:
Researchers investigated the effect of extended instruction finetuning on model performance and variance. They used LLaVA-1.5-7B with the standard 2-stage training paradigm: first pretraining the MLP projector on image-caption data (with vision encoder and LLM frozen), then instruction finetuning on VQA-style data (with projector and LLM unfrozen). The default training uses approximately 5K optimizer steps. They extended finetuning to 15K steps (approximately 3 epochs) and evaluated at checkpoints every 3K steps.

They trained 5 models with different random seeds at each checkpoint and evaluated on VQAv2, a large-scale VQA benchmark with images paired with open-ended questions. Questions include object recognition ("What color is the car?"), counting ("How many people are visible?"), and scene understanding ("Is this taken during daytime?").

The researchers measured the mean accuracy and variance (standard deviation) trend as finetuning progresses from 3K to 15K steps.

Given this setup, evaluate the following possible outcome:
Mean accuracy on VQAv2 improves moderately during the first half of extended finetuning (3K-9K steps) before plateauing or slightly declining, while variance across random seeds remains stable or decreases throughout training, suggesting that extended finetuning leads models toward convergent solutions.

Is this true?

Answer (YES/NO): NO